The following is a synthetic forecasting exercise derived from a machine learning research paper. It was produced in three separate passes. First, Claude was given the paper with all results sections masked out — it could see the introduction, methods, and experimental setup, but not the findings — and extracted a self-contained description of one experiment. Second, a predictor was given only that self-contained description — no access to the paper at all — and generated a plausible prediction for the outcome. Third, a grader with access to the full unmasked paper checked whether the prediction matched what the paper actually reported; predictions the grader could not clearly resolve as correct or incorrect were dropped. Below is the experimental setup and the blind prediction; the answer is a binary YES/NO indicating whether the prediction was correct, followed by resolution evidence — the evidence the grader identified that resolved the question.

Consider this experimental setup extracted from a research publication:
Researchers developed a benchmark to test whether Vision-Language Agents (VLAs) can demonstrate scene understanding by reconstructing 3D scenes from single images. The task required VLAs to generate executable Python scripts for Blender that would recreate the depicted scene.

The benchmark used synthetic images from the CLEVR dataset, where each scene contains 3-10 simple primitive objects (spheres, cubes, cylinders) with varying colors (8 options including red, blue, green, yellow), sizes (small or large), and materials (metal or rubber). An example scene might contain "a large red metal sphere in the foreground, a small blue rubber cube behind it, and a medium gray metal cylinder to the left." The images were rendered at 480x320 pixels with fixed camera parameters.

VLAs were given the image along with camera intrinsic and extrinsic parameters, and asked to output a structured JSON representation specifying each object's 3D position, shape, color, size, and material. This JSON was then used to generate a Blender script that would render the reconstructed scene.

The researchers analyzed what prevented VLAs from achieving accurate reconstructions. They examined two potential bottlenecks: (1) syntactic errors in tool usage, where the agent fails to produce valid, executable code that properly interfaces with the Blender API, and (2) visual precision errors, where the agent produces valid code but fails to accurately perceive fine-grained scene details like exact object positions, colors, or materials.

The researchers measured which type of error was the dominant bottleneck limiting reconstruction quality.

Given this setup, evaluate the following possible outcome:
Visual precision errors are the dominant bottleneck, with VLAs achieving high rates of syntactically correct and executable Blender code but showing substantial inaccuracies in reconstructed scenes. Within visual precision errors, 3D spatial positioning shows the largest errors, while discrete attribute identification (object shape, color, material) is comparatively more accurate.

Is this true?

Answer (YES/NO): YES